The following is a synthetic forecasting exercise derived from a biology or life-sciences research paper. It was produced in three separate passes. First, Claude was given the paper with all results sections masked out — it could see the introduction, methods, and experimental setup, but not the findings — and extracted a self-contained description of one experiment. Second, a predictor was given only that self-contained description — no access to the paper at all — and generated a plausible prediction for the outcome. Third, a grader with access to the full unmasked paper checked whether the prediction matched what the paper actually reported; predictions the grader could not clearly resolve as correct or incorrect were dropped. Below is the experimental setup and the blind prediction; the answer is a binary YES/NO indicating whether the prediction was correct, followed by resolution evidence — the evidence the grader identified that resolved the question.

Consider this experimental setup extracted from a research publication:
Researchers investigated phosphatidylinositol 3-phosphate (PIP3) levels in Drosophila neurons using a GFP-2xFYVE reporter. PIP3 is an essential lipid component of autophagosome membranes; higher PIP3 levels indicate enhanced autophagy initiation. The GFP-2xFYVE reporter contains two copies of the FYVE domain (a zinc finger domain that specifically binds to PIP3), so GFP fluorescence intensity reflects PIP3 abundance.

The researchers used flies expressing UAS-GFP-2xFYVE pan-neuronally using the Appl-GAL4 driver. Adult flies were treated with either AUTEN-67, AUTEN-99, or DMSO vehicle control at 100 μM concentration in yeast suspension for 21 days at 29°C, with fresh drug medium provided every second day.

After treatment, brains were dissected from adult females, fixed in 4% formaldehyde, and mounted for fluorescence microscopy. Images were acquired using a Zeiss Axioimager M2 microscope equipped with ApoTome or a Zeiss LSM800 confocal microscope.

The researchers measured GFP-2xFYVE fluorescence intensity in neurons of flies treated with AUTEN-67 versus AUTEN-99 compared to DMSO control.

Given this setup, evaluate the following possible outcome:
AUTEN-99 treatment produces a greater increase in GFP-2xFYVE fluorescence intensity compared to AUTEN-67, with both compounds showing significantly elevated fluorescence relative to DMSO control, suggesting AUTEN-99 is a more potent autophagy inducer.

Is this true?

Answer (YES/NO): NO